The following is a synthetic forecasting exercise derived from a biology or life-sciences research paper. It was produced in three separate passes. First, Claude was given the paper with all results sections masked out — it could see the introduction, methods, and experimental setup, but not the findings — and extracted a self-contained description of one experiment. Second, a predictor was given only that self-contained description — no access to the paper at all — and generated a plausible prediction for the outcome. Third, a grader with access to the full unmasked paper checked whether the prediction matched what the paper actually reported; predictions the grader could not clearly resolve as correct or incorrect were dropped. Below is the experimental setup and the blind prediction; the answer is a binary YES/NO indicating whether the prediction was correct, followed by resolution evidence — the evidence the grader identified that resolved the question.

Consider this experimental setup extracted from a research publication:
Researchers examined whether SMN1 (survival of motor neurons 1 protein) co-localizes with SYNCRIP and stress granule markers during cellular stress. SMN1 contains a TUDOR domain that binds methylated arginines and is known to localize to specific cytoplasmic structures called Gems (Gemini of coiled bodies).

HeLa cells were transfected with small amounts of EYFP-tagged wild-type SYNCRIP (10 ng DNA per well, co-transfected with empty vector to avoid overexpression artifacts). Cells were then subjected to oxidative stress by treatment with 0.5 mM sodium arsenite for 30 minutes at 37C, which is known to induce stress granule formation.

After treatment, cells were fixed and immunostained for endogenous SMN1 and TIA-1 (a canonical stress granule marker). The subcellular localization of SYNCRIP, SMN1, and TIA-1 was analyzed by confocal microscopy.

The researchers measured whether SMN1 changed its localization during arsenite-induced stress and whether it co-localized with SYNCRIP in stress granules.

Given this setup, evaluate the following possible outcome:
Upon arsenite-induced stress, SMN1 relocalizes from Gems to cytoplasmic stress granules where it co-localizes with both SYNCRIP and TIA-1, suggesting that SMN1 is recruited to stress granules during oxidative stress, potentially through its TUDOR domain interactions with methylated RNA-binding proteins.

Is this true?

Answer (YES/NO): NO